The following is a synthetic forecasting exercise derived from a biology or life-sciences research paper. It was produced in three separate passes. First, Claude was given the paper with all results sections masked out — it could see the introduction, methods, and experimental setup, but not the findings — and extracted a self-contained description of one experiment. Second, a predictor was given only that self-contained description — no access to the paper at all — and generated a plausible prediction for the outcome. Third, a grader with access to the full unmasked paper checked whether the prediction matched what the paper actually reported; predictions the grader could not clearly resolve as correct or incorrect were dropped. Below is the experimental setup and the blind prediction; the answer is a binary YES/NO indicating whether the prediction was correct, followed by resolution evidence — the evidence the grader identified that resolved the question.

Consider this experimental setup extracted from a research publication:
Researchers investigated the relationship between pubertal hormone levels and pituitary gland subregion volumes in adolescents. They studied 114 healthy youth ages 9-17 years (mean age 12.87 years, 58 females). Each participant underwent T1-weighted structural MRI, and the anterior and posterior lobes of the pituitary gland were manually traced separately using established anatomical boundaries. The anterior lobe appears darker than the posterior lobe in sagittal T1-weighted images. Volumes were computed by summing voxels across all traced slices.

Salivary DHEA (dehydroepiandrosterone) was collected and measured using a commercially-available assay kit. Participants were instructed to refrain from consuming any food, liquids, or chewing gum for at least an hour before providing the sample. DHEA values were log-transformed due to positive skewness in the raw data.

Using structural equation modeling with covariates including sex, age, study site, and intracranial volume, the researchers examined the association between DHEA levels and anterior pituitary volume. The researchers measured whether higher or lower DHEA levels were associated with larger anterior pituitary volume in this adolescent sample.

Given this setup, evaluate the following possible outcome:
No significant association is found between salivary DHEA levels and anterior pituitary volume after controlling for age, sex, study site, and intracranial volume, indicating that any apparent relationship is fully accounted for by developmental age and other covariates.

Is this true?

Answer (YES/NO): NO